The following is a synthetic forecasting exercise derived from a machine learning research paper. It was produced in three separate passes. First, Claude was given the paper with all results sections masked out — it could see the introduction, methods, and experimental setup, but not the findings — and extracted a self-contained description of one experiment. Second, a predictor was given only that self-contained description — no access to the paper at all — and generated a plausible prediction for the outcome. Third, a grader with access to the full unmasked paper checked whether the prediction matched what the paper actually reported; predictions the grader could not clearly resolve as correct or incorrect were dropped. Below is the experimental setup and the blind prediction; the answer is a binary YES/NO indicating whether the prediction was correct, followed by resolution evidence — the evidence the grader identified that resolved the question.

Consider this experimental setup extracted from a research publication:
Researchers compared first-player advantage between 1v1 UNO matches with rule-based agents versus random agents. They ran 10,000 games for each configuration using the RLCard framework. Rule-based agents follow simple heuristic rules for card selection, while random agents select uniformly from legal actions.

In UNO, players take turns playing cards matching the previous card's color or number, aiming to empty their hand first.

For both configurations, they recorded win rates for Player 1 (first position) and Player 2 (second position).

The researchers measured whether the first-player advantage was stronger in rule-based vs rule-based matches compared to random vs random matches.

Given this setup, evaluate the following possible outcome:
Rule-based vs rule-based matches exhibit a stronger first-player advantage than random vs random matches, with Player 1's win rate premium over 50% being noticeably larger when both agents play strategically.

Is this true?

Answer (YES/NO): NO